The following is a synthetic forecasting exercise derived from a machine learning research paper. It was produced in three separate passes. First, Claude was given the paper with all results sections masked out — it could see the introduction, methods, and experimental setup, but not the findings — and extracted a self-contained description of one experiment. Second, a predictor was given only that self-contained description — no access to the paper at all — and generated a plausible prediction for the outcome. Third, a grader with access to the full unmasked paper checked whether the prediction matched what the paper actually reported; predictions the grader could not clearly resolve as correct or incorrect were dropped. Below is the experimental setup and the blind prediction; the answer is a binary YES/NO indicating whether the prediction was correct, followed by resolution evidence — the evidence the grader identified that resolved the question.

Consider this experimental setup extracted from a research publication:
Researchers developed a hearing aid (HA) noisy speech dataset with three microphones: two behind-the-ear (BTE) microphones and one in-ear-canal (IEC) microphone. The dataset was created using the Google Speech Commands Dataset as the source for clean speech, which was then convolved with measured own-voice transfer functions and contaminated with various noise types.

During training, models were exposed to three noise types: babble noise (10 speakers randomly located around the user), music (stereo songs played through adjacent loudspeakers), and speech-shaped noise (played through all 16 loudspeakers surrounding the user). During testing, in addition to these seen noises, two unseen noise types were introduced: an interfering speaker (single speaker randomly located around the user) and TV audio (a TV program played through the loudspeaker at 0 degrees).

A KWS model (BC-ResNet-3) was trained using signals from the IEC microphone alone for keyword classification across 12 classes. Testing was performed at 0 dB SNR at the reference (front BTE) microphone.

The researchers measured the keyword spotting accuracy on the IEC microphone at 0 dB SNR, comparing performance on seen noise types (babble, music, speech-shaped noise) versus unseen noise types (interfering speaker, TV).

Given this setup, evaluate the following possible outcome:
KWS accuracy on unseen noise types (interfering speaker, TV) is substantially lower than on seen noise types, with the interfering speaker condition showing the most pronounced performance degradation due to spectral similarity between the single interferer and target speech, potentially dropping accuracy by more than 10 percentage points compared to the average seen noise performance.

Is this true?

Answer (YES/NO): NO